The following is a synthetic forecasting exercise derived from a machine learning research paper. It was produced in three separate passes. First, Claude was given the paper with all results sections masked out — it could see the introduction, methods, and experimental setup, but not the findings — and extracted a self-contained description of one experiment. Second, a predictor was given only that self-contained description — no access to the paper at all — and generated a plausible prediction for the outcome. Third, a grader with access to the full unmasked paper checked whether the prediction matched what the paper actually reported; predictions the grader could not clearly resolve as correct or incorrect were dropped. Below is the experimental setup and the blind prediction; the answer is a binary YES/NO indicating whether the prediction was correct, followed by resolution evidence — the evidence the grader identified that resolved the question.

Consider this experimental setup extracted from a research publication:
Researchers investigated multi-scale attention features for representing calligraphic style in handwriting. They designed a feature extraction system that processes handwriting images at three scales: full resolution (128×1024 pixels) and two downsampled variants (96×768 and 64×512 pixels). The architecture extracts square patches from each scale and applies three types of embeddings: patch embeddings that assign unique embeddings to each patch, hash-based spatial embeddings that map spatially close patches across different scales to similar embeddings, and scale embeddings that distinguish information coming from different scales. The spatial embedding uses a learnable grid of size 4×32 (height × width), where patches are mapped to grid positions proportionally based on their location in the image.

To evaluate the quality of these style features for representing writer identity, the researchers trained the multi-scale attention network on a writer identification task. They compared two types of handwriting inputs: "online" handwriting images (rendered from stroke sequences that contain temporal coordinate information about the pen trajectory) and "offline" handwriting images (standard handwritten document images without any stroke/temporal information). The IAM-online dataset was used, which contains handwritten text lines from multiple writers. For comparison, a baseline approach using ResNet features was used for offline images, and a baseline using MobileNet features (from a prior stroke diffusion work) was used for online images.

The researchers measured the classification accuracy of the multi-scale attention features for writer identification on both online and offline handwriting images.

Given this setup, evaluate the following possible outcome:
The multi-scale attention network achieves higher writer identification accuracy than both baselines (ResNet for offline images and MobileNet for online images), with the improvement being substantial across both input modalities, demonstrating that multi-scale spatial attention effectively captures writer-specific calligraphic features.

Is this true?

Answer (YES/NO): YES